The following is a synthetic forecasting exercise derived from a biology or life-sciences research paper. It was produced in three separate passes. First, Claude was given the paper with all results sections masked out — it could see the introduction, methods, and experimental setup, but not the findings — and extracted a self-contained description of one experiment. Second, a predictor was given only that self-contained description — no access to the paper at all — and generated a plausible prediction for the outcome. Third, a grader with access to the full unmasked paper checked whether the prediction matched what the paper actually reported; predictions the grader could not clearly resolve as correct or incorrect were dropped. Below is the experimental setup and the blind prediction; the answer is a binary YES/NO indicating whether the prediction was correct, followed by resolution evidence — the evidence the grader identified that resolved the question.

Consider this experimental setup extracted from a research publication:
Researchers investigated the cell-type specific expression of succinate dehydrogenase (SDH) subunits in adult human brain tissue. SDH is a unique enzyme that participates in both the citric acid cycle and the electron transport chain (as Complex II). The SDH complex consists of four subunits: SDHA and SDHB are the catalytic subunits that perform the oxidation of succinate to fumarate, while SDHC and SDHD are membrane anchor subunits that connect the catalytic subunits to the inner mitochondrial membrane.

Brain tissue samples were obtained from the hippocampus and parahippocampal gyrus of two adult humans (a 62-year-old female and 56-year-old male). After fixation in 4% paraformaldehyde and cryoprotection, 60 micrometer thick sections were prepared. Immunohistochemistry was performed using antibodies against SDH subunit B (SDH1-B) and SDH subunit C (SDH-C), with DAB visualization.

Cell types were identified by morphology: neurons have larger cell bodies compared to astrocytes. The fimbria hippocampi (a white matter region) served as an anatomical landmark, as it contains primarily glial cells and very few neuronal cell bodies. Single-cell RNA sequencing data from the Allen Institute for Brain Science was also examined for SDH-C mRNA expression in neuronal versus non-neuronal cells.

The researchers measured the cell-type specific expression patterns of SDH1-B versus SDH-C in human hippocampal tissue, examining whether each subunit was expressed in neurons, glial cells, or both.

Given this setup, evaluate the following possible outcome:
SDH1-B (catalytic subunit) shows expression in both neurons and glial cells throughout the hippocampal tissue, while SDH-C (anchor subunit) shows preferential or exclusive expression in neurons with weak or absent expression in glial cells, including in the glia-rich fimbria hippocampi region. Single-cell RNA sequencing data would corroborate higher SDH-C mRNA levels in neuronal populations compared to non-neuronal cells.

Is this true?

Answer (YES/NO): NO